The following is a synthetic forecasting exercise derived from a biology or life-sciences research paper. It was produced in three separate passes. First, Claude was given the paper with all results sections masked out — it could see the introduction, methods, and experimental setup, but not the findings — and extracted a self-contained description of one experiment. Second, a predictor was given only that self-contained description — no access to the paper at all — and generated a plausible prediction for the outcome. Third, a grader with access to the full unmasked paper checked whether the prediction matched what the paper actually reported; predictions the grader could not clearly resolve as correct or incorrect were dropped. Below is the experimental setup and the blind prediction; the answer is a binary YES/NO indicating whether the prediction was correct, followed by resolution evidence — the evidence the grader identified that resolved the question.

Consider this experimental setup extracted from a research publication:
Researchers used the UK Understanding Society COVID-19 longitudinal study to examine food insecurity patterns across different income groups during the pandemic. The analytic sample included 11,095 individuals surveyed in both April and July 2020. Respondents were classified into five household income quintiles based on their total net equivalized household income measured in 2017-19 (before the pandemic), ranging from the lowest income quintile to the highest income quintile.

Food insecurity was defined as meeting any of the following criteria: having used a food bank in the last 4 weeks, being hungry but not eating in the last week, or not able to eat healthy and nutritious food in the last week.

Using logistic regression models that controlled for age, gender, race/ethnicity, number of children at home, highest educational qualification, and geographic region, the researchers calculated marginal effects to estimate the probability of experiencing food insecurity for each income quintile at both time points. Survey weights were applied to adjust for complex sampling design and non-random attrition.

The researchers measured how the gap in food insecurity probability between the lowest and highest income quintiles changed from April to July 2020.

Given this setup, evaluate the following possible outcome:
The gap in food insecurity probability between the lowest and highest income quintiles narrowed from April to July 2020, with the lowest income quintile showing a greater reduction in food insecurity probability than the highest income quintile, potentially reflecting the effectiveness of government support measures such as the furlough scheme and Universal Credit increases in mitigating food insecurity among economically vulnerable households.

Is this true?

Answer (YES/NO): NO